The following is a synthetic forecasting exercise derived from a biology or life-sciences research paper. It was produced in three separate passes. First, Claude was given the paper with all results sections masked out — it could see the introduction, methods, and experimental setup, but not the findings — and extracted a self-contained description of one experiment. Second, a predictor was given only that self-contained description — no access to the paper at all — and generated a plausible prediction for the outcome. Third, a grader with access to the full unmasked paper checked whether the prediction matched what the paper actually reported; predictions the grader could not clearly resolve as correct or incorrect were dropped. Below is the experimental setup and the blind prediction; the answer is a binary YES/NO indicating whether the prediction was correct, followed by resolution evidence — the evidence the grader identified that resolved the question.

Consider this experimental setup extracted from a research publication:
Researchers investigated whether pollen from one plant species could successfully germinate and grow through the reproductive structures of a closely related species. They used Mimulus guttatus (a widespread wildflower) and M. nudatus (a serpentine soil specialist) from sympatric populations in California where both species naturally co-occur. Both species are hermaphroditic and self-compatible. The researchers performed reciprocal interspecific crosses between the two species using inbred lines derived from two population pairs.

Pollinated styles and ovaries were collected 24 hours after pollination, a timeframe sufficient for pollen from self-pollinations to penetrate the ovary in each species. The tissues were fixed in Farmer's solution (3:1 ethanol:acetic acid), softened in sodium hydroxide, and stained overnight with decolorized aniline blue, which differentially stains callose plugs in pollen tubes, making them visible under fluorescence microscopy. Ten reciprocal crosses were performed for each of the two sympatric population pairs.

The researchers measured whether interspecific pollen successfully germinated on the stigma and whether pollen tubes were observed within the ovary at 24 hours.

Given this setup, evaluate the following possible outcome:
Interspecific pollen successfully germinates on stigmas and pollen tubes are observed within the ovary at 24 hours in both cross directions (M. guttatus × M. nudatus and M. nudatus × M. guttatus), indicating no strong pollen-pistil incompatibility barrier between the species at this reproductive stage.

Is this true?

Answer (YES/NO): YES